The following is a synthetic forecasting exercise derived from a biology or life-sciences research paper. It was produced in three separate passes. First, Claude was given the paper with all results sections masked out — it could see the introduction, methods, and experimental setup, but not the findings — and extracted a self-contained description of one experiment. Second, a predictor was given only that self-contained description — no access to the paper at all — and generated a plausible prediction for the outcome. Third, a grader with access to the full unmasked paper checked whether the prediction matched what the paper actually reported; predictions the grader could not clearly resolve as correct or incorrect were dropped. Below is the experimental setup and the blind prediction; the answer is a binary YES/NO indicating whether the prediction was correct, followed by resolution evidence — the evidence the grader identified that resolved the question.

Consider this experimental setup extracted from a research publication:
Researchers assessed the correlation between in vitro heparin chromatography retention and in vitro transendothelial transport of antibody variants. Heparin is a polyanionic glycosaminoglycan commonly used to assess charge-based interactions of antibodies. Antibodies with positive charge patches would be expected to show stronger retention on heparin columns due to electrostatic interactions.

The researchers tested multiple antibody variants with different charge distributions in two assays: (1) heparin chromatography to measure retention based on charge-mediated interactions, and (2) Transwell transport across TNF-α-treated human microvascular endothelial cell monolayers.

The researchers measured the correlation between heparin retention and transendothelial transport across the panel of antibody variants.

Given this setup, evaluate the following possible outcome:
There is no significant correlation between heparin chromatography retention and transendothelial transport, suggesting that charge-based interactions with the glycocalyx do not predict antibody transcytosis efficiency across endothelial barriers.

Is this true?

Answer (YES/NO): NO